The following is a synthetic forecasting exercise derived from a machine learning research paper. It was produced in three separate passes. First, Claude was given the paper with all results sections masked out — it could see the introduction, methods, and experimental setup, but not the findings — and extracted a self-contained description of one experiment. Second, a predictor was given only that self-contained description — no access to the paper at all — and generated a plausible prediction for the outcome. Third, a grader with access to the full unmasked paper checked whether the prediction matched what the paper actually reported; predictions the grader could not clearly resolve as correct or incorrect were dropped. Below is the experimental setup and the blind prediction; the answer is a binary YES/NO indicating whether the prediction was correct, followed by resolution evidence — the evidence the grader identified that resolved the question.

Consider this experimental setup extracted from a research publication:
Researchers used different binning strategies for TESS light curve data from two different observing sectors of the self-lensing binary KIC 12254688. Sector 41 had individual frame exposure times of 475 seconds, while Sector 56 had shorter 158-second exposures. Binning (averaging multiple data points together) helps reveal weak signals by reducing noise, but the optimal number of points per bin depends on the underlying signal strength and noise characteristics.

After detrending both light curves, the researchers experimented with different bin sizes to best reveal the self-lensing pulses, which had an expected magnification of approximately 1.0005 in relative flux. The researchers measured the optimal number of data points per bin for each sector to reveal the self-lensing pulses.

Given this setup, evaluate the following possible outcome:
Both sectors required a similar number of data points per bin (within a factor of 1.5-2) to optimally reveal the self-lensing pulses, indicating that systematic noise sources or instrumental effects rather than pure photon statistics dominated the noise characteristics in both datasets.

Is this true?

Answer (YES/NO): NO